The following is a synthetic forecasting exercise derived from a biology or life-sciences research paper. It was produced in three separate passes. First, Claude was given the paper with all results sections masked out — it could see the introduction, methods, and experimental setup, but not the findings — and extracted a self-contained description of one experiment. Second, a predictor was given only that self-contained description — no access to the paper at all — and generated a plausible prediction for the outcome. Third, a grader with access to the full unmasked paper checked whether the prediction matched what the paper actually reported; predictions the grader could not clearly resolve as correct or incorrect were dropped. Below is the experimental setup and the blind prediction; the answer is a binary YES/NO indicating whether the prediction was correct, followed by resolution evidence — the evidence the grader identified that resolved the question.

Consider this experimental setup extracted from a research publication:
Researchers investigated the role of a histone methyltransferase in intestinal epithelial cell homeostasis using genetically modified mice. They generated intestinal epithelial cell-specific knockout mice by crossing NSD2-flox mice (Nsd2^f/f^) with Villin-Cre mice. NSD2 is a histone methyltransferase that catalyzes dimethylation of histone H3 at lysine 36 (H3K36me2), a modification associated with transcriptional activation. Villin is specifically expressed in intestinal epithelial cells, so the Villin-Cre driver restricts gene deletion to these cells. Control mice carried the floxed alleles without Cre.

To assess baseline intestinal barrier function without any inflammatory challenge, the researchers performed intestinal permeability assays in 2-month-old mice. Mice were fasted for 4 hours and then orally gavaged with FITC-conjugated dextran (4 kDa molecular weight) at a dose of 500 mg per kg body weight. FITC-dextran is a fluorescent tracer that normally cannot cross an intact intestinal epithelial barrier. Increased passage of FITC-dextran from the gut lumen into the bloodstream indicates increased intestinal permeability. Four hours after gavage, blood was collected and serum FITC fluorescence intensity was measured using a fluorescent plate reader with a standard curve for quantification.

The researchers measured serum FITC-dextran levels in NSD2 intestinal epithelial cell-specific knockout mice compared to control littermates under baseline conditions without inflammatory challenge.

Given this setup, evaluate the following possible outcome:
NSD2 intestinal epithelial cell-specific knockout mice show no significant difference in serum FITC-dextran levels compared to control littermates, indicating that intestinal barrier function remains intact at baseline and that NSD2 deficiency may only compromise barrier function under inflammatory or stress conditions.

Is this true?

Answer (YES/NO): YES